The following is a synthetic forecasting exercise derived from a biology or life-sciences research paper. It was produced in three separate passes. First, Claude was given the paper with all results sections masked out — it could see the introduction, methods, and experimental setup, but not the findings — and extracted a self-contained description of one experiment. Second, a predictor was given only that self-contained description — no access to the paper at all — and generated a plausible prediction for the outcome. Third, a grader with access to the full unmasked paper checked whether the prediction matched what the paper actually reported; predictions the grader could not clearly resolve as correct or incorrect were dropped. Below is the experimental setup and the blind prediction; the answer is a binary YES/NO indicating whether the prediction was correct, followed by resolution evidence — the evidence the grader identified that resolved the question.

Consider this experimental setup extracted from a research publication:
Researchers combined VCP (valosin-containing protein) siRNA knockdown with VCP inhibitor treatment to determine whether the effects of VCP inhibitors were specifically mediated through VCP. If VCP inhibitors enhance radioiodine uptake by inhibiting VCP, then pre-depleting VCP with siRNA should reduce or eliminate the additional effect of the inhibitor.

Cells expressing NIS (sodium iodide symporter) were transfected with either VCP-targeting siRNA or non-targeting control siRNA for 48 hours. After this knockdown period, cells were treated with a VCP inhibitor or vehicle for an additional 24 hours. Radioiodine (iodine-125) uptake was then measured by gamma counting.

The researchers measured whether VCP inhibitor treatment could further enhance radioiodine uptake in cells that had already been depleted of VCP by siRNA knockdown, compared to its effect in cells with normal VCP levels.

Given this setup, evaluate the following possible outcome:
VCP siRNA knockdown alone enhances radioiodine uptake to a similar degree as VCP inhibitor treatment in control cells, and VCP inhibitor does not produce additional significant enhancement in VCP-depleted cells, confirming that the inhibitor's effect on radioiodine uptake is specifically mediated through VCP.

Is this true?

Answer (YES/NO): YES